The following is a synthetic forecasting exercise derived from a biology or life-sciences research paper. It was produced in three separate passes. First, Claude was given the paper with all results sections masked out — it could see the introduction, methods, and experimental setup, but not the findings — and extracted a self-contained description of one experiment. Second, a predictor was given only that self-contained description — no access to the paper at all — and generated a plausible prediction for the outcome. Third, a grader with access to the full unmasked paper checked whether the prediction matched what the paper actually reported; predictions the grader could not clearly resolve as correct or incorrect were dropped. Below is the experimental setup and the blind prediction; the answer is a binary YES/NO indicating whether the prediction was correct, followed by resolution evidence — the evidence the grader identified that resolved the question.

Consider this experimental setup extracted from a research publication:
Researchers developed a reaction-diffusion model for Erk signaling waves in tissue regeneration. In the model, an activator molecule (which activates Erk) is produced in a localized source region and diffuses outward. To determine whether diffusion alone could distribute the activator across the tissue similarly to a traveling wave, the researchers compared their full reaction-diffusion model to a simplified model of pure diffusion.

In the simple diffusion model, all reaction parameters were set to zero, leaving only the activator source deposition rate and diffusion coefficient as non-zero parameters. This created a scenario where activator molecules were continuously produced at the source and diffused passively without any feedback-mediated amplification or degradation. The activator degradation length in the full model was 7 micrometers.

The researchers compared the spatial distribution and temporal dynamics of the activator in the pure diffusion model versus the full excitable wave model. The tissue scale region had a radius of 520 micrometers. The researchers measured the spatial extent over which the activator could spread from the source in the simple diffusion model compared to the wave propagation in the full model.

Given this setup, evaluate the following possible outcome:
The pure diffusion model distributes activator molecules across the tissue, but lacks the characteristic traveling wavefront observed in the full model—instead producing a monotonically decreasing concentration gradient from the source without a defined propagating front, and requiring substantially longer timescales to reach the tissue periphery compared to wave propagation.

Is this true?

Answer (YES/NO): YES